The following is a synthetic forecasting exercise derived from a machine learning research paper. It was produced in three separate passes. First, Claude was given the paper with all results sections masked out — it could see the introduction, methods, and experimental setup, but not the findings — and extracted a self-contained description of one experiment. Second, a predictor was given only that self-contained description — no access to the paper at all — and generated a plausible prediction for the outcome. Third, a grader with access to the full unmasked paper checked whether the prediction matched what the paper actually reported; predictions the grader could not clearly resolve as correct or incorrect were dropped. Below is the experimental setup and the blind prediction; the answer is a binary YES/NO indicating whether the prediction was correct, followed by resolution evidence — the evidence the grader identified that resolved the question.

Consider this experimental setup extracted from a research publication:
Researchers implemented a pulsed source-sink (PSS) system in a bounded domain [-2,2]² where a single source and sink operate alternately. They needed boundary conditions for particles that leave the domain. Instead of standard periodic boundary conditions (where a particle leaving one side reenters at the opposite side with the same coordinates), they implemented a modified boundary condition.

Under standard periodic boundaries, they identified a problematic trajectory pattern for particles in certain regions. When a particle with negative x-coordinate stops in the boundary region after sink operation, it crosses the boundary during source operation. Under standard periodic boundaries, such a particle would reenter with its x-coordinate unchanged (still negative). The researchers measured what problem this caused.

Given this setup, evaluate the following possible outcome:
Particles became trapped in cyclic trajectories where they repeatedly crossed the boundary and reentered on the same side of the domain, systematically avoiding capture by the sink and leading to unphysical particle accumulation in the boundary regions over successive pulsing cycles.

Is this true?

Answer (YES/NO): NO